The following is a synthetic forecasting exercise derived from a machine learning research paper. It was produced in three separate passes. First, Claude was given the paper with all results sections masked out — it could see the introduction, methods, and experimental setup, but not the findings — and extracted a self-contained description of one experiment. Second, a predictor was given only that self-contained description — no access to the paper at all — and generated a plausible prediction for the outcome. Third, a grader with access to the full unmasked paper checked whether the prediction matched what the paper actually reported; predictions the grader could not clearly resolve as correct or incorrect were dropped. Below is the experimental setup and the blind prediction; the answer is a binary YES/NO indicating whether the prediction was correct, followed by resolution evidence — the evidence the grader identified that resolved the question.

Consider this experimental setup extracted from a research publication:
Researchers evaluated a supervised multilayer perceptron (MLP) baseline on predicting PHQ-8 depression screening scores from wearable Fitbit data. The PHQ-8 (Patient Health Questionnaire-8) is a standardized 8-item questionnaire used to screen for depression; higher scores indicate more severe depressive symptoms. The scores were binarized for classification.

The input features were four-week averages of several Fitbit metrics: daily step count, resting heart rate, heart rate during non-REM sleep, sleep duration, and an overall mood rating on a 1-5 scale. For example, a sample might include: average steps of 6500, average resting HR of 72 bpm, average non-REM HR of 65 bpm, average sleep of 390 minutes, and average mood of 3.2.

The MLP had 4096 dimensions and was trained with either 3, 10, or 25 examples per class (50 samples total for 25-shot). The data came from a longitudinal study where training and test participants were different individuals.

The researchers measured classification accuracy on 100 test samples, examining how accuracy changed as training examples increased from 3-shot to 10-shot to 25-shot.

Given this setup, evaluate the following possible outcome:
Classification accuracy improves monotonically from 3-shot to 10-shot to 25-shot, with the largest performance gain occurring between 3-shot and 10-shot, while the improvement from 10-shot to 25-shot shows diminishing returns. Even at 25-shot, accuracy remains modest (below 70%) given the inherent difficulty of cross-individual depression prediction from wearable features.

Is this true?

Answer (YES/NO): NO